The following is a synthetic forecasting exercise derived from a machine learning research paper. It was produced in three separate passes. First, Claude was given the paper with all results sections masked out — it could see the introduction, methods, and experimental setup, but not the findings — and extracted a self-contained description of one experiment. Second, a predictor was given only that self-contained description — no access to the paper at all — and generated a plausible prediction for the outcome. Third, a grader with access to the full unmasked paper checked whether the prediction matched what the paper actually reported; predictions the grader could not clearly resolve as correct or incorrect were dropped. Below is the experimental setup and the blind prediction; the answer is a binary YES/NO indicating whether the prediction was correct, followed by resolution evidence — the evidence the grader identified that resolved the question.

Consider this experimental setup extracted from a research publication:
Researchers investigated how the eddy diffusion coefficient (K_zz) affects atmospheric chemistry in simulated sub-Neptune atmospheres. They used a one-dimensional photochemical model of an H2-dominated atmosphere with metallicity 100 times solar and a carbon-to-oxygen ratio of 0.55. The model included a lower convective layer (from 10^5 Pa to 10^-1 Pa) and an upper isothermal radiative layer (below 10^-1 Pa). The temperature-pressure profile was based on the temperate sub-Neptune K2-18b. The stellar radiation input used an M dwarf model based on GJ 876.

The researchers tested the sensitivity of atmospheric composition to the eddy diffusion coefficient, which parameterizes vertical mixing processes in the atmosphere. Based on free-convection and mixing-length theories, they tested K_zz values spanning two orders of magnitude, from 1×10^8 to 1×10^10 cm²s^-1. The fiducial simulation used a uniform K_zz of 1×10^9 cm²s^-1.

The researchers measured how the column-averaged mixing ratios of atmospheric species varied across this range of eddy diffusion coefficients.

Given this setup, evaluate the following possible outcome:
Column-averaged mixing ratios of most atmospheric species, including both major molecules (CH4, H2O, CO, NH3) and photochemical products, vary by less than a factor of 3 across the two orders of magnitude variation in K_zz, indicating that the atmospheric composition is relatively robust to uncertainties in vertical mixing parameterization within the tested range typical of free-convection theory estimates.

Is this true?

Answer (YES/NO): YES